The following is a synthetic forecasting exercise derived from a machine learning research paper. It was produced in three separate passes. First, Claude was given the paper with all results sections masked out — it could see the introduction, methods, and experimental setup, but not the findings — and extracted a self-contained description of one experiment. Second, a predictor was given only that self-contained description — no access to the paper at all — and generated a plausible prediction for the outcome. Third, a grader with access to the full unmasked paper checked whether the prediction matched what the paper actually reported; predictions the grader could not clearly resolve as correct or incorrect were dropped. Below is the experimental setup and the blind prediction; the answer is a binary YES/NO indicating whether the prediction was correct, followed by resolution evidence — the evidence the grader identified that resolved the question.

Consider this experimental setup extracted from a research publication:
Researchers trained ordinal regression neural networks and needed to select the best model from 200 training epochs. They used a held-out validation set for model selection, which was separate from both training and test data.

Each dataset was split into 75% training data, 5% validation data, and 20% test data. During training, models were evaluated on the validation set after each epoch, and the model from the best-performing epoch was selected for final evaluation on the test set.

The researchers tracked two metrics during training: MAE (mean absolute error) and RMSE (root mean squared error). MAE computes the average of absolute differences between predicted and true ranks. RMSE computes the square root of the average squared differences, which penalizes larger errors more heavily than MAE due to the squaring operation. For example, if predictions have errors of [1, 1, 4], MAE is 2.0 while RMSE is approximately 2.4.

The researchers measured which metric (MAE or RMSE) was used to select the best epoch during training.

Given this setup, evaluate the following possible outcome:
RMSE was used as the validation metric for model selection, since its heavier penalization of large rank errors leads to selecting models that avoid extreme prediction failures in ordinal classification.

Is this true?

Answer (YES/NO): YES